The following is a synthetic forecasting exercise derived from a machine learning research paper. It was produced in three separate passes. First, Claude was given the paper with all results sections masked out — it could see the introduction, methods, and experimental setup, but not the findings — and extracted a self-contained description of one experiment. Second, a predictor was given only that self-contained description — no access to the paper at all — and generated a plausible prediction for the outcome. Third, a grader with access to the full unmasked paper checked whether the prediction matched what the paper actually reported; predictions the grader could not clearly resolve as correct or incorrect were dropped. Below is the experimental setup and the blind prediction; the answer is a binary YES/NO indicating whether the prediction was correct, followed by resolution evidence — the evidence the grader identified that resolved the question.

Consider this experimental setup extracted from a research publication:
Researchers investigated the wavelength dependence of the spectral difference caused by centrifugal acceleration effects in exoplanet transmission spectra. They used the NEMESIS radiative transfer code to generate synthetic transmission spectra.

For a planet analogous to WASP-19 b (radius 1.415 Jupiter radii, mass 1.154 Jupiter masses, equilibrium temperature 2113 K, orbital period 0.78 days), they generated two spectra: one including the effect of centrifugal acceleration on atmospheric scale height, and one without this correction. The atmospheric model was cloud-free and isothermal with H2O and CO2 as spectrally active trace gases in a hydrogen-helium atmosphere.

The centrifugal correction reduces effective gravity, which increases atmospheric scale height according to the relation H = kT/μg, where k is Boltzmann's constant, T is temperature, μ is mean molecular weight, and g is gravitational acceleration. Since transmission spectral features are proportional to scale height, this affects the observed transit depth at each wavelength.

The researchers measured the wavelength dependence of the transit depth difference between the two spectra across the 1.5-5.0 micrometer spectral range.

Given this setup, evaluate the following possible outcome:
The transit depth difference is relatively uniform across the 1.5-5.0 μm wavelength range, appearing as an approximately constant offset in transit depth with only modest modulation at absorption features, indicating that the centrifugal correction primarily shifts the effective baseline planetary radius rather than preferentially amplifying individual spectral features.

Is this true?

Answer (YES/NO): NO